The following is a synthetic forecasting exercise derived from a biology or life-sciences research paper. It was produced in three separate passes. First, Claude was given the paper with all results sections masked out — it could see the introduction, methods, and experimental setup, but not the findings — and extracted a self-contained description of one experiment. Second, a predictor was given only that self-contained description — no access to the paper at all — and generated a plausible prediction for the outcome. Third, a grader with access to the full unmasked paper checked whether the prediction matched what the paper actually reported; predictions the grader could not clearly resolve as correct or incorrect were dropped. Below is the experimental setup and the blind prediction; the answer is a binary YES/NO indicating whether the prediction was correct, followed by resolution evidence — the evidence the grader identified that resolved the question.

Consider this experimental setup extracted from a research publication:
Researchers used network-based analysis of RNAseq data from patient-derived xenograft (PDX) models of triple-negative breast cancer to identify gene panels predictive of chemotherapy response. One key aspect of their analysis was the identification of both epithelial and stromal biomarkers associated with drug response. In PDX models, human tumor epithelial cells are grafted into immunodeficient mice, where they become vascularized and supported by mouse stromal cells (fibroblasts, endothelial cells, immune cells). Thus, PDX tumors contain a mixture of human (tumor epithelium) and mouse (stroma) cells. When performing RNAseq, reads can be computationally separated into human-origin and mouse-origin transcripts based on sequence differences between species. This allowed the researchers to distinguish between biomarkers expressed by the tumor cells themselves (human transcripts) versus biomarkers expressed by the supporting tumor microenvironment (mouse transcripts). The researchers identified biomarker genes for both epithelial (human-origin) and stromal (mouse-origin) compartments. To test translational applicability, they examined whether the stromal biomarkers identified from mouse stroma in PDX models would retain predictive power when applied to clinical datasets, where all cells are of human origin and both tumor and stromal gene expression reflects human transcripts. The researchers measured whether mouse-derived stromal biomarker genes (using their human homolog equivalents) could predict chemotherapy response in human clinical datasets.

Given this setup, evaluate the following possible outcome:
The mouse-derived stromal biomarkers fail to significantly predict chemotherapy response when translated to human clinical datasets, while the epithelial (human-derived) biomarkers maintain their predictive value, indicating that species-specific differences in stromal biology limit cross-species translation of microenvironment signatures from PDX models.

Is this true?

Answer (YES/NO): NO